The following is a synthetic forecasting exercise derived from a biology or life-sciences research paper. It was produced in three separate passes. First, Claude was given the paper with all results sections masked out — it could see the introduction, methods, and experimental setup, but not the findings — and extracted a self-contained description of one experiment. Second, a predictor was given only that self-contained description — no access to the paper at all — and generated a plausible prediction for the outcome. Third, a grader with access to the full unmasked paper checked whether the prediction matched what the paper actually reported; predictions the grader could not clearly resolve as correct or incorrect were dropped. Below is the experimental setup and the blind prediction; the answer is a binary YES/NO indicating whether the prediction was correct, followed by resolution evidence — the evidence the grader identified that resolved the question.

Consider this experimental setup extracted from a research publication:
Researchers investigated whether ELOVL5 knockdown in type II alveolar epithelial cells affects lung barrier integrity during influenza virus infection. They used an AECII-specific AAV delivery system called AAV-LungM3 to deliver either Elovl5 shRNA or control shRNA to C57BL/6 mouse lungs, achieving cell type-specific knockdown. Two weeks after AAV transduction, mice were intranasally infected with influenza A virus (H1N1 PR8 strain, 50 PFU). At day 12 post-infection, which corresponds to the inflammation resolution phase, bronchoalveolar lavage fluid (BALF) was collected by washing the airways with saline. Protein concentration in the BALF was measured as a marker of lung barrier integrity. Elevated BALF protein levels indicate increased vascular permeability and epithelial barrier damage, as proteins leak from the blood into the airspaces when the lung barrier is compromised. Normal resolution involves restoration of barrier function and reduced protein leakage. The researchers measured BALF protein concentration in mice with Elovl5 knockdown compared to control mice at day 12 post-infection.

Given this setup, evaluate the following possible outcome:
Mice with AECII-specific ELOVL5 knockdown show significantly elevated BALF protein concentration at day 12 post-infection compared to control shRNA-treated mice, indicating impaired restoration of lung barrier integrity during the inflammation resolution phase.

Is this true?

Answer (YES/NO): YES